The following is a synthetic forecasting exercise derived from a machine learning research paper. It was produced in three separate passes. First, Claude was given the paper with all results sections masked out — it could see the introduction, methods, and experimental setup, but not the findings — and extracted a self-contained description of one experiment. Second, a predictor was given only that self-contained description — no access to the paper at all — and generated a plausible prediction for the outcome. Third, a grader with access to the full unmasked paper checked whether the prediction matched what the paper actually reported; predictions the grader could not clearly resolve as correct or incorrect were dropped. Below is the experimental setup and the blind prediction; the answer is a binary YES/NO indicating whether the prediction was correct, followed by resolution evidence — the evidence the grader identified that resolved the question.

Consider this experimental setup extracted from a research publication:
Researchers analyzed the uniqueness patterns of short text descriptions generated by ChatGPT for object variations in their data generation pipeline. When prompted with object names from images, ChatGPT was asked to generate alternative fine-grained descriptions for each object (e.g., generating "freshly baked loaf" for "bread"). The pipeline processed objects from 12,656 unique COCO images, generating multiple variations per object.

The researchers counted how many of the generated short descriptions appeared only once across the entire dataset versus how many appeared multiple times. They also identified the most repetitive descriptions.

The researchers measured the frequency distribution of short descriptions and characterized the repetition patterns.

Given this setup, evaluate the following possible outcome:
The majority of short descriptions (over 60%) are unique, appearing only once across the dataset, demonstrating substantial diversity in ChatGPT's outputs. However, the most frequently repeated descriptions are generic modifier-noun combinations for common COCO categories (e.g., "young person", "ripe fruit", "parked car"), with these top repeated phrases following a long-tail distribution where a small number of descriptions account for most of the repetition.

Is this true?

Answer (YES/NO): NO